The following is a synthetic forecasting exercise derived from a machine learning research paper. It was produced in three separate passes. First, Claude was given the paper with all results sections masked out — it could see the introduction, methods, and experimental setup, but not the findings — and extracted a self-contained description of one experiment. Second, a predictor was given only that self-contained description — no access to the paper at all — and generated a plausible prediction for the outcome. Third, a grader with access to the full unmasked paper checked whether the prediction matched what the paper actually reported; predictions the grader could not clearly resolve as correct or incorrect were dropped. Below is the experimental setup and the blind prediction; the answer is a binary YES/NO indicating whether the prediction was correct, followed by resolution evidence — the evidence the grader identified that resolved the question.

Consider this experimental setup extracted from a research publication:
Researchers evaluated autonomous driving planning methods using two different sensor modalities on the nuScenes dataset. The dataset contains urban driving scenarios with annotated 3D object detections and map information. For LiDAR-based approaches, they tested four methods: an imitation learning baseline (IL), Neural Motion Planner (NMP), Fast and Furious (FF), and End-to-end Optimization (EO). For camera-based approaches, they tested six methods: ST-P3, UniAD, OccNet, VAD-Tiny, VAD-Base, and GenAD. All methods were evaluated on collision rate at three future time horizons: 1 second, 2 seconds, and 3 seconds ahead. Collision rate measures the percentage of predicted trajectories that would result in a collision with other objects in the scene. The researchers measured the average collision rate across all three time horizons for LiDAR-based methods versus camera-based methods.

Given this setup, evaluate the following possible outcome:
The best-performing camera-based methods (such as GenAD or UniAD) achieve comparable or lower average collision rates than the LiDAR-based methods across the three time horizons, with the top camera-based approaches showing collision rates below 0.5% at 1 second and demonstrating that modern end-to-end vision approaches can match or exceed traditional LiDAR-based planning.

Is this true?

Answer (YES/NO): YES